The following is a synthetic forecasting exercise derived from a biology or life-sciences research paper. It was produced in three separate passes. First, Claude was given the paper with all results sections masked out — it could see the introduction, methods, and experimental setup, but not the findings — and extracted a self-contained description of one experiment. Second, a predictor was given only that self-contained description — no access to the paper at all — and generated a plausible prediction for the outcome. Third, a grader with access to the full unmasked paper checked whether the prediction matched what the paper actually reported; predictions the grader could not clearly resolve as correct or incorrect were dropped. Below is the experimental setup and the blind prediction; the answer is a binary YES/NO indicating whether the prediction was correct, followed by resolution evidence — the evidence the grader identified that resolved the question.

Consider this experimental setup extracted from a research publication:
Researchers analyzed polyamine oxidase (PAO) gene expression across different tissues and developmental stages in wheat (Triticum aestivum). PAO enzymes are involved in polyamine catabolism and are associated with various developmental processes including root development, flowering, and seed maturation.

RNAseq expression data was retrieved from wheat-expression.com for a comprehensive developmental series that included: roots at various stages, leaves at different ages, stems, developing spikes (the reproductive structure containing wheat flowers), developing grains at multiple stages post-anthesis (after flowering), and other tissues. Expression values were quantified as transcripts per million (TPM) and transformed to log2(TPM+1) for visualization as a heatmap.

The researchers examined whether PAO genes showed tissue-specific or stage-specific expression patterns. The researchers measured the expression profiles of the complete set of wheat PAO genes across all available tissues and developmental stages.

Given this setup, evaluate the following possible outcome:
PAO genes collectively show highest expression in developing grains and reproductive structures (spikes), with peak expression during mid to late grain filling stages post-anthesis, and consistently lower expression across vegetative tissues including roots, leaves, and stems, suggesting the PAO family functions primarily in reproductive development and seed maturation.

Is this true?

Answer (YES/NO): NO